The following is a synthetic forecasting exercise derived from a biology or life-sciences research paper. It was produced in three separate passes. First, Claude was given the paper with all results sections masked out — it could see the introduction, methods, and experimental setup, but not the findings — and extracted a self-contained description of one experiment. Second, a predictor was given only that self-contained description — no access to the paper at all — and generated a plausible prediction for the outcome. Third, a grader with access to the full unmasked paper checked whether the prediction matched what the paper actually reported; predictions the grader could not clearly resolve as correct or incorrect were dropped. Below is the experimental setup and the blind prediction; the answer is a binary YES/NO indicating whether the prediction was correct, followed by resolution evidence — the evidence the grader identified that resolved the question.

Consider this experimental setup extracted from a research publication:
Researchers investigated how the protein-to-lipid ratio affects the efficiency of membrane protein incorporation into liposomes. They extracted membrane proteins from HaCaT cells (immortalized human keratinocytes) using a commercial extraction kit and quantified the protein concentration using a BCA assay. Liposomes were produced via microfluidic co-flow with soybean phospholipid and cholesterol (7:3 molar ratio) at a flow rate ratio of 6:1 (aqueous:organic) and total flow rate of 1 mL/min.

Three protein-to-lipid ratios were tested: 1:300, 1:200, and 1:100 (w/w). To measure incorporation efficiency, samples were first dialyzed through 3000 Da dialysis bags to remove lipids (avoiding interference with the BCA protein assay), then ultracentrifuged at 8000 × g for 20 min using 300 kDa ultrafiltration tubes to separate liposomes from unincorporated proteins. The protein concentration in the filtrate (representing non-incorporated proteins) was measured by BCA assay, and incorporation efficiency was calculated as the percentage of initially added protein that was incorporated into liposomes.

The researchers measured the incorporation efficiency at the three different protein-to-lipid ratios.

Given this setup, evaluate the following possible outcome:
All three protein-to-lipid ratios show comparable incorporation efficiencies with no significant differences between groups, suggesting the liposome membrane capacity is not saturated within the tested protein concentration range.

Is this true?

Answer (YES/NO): NO